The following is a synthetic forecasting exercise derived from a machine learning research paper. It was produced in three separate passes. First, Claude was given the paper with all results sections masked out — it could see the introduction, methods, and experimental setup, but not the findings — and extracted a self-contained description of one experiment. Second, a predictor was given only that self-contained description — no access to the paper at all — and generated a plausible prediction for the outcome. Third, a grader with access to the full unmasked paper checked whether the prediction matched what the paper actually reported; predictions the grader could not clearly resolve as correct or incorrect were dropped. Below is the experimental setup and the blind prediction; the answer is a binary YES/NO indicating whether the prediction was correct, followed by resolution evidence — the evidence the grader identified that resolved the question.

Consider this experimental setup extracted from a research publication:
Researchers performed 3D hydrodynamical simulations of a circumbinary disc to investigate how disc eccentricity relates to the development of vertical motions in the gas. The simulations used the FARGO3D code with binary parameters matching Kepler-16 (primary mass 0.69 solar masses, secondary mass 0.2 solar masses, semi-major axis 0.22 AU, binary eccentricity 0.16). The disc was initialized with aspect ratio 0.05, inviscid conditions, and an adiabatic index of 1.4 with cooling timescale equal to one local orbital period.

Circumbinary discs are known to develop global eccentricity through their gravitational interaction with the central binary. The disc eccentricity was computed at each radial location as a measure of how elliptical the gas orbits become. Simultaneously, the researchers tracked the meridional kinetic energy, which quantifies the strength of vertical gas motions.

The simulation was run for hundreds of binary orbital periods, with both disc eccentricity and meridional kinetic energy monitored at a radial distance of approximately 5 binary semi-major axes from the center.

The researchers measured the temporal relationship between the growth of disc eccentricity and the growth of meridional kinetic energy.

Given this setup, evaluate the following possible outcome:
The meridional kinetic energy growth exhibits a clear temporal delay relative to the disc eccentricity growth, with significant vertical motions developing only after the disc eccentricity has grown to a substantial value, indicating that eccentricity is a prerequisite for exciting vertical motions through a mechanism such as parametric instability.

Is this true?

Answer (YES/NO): NO